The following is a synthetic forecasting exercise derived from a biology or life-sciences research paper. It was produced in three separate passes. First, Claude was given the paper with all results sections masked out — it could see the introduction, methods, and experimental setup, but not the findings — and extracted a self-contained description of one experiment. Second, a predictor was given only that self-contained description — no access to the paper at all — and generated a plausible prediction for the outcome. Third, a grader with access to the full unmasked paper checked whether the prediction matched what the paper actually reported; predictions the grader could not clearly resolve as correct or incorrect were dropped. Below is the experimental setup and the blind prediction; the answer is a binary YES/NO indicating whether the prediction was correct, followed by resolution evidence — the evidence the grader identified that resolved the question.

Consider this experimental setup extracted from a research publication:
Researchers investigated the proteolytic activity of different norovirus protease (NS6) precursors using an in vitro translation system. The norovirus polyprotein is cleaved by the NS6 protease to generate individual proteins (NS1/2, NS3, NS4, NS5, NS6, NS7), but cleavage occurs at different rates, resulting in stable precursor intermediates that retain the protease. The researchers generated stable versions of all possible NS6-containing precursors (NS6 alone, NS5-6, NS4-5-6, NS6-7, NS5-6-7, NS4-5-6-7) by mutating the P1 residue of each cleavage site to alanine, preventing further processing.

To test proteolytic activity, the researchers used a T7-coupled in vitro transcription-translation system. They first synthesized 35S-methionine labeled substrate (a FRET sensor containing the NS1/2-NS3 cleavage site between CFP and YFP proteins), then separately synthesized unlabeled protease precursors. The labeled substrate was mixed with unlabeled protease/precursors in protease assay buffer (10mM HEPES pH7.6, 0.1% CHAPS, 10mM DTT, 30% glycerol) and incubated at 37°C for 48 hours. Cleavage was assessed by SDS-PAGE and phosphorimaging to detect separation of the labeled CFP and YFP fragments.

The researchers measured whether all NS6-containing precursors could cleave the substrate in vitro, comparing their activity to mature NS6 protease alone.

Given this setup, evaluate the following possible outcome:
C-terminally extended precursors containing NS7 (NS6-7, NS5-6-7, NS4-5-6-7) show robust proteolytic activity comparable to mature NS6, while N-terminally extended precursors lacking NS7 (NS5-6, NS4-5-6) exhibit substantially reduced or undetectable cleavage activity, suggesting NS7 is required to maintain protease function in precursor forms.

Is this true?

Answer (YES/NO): NO